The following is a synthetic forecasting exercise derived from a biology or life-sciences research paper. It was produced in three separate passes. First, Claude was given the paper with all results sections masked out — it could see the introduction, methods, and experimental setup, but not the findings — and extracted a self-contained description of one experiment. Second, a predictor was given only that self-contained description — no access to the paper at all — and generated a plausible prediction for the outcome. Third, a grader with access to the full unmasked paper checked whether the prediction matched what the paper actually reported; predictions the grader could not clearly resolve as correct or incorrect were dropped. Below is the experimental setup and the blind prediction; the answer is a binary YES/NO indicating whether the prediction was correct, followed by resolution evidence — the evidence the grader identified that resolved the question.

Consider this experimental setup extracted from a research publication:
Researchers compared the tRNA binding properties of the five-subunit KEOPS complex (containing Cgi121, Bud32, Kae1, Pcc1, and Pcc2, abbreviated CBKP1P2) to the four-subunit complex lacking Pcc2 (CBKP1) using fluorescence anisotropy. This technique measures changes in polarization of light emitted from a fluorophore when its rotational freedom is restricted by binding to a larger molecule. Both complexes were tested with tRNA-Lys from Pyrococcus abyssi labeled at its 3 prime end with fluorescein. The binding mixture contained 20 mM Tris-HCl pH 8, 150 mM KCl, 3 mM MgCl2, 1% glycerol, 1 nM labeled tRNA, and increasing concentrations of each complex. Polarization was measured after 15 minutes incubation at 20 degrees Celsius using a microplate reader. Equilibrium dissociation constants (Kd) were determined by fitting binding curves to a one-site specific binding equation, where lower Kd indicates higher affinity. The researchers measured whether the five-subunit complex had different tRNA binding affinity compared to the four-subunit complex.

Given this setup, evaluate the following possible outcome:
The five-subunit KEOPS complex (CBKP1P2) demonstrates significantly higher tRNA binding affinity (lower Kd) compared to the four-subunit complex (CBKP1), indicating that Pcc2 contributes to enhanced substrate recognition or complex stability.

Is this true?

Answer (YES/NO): NO